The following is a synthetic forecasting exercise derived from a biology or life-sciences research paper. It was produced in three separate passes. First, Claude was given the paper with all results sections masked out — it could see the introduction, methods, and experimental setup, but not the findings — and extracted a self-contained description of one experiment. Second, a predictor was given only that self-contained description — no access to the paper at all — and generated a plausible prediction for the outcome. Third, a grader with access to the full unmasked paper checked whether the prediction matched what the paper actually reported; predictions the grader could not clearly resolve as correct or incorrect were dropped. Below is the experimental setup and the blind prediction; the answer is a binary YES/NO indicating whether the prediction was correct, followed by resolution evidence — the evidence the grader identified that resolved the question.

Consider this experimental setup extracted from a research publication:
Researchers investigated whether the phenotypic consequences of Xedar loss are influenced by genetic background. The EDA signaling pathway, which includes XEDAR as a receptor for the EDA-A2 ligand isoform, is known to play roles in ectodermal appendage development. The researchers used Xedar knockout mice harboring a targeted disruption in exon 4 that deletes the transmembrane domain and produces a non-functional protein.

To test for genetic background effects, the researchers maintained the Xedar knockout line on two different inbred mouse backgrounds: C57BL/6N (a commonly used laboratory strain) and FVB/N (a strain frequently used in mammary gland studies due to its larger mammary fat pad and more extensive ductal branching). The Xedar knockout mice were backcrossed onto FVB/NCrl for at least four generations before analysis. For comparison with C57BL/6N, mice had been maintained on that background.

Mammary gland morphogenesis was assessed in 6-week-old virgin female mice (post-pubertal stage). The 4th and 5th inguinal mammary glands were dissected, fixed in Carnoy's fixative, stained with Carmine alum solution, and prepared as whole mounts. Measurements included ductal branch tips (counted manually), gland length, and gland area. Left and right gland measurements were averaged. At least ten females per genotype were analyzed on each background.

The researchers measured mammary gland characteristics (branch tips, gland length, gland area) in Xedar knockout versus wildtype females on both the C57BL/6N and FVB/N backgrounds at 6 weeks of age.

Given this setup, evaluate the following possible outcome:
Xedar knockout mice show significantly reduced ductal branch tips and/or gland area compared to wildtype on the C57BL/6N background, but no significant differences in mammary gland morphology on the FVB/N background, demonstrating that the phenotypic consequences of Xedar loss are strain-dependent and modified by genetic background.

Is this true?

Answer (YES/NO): NO